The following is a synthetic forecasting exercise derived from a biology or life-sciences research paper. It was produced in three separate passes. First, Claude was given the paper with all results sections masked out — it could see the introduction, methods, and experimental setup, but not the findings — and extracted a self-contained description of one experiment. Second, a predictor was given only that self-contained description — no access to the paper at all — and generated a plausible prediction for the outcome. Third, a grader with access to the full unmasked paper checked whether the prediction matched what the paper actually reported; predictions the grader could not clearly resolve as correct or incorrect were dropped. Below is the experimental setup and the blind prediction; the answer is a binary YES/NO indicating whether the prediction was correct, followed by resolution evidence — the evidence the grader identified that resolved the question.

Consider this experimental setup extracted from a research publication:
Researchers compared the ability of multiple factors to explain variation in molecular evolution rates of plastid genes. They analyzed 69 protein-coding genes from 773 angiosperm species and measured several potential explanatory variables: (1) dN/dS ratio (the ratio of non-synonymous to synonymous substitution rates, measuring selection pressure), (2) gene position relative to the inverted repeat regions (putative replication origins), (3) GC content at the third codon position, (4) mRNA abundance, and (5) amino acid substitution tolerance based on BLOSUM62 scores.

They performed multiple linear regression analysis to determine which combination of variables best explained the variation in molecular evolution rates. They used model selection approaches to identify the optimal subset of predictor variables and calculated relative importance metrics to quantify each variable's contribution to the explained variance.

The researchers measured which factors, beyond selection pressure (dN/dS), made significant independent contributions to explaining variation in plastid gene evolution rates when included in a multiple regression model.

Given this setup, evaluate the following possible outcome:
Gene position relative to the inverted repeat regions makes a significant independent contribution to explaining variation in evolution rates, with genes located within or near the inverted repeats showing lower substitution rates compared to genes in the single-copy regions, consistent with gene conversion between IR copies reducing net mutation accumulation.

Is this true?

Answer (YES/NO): NO